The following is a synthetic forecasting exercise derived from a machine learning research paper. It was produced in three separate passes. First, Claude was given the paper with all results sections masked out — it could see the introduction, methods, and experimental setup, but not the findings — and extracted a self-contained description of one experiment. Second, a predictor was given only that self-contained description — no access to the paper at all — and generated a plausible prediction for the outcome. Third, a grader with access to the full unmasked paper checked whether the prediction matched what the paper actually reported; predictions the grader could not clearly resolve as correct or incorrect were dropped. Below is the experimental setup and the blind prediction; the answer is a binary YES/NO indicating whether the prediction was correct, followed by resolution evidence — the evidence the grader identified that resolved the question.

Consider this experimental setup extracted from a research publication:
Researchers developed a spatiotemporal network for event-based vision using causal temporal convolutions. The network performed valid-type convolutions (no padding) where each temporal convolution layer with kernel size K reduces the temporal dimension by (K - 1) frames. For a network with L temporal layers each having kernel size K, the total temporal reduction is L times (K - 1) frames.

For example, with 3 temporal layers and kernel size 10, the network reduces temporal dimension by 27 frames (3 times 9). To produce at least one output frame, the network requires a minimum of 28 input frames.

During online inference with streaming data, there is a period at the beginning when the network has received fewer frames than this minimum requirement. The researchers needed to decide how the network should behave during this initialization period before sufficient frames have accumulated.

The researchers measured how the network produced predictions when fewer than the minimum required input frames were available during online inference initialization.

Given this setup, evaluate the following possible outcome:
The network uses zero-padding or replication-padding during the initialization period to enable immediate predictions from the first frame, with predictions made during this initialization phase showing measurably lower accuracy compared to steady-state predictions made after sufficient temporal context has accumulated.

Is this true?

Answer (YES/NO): YES